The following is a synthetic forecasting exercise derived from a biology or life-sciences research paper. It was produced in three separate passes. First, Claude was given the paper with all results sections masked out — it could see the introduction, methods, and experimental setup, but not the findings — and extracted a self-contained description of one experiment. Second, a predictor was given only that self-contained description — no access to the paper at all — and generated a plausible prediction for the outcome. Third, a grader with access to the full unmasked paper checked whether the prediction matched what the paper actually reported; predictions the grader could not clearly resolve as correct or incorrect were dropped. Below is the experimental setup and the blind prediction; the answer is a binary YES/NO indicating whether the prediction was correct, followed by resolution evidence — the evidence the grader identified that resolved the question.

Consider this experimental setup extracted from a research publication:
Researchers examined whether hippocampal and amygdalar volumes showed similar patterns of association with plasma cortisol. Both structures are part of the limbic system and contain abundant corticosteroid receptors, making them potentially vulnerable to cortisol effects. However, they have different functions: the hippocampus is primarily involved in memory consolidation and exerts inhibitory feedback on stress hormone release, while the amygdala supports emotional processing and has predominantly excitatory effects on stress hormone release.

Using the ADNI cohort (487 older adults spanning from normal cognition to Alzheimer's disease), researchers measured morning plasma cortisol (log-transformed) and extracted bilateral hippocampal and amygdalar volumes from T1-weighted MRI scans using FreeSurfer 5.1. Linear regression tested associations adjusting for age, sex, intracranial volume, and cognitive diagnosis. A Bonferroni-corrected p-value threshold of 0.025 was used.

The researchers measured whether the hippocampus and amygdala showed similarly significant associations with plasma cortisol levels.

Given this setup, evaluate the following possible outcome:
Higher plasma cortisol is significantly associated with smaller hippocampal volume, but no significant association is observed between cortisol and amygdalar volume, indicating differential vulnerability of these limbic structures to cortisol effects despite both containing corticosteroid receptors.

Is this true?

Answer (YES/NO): YES